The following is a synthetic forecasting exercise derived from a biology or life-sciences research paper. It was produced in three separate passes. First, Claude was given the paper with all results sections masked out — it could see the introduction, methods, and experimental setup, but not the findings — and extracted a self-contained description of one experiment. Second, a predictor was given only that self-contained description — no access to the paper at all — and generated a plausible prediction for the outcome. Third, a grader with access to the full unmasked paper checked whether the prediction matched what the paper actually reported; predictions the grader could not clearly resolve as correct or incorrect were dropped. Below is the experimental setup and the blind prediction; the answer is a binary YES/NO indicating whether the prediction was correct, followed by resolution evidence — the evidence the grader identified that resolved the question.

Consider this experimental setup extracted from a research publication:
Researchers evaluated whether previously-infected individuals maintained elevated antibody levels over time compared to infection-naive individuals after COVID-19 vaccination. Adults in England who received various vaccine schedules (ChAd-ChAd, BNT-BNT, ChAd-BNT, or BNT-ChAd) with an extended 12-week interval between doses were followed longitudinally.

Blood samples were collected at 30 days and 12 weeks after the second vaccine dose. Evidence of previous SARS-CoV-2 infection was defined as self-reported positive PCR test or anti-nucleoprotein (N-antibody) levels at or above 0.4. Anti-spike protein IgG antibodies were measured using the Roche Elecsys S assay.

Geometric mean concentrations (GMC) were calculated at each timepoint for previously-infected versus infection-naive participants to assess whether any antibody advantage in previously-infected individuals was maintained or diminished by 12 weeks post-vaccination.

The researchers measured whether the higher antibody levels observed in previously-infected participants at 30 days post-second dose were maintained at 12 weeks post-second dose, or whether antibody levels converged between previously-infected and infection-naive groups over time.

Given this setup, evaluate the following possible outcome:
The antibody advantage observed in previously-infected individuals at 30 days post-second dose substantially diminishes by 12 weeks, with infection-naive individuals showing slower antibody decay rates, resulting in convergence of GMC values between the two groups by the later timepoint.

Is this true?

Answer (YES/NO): NO